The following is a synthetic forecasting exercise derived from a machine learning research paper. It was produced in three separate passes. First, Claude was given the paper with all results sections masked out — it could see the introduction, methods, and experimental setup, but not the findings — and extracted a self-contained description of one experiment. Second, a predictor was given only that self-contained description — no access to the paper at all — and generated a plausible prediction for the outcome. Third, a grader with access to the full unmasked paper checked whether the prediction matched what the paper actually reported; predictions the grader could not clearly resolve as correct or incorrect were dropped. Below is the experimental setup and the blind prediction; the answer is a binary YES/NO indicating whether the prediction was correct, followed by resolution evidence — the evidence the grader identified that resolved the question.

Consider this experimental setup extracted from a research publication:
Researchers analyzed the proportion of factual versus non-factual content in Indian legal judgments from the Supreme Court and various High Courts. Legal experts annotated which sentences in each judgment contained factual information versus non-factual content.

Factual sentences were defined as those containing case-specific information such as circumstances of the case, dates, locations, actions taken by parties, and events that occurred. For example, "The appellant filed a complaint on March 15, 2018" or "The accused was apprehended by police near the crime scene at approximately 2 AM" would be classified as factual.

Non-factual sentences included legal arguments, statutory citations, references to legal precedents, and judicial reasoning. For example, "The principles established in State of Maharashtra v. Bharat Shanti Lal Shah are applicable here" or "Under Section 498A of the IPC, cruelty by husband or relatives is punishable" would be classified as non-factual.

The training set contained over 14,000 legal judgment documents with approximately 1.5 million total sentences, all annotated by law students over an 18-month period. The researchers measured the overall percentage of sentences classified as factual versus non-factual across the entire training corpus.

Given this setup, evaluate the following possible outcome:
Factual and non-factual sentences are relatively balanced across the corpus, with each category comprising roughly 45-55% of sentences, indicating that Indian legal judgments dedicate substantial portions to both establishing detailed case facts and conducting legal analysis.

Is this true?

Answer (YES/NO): NO